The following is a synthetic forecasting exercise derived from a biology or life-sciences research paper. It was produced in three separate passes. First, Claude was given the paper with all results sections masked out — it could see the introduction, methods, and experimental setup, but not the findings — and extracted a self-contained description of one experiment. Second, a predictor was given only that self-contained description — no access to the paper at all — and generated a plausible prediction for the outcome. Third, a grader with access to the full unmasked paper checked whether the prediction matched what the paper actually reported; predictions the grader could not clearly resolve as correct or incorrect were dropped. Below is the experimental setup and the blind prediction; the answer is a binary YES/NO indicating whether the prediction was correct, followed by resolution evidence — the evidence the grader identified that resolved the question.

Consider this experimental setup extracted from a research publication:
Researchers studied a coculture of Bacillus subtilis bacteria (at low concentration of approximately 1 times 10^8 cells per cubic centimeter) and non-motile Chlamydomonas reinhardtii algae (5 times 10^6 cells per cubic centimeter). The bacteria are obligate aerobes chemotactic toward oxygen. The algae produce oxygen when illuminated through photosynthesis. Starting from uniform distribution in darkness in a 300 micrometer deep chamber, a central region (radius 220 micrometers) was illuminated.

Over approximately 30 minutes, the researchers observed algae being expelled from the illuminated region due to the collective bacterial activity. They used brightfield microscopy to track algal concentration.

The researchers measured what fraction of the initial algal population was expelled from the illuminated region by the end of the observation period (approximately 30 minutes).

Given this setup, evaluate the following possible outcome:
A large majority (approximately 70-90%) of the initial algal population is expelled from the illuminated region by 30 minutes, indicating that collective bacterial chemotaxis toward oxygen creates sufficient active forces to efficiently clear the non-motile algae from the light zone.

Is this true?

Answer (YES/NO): NO